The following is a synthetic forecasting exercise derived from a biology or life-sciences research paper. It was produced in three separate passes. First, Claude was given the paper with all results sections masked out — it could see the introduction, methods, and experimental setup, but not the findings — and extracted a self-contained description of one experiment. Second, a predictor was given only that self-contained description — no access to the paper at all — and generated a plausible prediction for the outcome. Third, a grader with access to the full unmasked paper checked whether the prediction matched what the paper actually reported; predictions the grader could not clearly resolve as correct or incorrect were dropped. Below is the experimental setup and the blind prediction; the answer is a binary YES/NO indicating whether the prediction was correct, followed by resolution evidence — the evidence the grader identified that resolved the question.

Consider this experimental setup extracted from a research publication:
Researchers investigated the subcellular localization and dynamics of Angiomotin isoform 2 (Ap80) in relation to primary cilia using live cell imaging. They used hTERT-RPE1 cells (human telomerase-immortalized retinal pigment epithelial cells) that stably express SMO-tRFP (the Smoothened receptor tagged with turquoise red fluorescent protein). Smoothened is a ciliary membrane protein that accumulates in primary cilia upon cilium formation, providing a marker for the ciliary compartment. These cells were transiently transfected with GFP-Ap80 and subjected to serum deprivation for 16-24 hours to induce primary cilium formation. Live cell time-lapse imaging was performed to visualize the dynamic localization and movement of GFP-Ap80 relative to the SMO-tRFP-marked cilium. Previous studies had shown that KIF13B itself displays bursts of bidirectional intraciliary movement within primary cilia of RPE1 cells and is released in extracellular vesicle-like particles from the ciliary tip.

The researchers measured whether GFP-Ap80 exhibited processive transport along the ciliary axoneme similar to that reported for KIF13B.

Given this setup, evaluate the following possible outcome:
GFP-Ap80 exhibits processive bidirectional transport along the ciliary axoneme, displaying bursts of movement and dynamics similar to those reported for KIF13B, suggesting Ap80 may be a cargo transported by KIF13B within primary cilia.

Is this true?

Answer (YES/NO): NO